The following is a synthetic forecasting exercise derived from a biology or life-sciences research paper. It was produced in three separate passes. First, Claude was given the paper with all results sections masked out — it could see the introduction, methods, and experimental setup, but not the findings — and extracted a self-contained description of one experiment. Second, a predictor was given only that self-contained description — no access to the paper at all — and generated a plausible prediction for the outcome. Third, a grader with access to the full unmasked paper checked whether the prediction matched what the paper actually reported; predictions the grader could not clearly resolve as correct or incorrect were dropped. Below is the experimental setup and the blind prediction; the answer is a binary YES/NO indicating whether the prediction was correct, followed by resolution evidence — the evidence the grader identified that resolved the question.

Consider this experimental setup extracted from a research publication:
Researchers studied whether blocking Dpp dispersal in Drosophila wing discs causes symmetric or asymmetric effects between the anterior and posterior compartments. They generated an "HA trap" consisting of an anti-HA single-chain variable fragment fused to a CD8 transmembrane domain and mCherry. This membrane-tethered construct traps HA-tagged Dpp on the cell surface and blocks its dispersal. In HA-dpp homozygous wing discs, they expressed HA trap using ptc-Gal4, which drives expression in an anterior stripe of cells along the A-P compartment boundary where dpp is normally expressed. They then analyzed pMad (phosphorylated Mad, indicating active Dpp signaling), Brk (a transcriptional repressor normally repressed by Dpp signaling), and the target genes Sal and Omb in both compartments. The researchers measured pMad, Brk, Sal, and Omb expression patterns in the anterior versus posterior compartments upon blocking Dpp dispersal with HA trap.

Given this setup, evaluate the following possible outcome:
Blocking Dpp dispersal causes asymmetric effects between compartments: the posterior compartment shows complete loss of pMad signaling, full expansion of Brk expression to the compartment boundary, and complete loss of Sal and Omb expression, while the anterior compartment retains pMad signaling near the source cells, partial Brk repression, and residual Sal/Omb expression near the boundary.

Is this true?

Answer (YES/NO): YES